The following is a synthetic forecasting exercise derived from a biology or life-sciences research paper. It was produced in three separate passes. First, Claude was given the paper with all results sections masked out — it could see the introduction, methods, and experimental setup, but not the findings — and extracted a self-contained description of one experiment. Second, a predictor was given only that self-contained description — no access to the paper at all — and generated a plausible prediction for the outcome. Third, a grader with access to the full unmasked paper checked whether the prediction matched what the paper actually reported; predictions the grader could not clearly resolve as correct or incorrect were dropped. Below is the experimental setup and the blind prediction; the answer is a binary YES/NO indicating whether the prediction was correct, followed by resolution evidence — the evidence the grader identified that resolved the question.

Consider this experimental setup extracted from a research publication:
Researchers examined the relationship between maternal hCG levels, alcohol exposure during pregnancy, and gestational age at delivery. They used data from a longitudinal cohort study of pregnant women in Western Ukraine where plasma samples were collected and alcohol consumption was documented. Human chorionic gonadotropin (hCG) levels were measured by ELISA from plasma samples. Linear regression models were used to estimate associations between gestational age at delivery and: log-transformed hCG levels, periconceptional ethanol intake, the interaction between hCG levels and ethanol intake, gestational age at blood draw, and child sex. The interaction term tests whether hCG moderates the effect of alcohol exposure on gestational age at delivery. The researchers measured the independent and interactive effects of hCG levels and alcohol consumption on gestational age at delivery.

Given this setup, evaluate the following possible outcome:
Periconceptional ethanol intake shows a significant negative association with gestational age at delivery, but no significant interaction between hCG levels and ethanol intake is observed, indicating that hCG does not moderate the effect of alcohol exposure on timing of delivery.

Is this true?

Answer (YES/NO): NO